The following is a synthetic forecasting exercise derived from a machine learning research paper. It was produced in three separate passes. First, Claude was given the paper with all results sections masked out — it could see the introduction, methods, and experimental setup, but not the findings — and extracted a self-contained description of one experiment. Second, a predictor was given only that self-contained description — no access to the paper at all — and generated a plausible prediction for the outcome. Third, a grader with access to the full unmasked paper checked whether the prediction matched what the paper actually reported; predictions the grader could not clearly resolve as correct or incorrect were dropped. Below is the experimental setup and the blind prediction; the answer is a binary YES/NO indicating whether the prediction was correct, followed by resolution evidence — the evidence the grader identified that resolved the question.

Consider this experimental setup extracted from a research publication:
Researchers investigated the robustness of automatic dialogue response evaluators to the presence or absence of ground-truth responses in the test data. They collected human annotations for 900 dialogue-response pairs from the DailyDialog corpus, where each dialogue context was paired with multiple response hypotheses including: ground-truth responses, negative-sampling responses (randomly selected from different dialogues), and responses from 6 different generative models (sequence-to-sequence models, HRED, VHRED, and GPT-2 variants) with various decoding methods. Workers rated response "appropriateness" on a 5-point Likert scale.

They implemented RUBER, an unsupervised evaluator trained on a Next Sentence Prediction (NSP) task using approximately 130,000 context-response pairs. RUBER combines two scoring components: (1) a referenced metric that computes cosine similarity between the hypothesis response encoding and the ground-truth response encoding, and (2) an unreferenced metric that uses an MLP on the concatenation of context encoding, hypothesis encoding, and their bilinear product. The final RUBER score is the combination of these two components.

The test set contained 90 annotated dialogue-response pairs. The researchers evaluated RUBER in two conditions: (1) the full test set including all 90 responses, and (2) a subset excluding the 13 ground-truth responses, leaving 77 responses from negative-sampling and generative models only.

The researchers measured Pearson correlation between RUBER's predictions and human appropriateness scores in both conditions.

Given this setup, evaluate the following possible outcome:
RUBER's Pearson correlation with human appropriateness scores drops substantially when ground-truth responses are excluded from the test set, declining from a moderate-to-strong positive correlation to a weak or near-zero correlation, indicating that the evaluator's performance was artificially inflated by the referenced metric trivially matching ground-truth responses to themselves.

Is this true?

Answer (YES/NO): NO